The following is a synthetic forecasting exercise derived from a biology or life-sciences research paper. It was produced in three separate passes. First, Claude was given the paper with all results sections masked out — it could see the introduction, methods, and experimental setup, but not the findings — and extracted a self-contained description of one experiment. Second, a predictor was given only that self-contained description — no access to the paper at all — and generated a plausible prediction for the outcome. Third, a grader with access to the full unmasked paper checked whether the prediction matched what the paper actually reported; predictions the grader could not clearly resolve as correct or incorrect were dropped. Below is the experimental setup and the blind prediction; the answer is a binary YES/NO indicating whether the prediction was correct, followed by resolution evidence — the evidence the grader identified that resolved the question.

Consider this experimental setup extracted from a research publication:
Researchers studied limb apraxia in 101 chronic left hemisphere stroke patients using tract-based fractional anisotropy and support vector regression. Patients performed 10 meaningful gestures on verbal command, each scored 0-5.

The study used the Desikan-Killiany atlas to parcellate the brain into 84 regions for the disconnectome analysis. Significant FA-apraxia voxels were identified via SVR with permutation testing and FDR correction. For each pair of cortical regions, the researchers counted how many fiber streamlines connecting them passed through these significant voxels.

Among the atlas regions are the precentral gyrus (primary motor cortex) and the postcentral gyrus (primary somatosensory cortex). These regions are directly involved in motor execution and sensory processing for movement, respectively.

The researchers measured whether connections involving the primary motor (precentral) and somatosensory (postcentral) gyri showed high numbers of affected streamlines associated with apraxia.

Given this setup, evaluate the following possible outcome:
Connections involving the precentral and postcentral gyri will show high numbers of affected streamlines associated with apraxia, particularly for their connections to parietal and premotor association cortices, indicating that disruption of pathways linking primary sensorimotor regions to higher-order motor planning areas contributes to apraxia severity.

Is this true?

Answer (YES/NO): NO